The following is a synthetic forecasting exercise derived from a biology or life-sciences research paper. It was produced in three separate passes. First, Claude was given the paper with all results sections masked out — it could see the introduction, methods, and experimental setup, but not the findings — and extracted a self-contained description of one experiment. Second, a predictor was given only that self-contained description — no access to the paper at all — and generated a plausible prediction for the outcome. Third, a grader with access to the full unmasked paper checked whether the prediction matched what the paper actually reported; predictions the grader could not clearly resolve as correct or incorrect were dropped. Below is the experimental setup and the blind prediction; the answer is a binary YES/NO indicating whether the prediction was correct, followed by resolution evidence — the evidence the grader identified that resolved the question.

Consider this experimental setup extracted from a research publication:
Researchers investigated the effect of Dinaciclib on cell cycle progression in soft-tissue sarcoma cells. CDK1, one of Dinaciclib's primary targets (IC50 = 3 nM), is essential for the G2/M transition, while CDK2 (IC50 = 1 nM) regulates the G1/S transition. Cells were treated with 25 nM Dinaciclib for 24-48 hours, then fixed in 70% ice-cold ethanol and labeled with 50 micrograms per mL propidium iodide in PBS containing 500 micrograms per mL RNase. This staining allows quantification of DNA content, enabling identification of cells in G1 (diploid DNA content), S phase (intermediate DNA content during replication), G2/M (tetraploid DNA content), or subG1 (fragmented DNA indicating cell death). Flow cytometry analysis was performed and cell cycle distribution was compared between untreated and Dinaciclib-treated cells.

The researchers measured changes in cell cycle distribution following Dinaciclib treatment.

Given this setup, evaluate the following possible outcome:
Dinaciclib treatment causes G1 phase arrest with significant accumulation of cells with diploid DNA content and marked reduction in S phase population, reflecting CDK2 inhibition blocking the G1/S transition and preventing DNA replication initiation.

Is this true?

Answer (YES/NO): NO